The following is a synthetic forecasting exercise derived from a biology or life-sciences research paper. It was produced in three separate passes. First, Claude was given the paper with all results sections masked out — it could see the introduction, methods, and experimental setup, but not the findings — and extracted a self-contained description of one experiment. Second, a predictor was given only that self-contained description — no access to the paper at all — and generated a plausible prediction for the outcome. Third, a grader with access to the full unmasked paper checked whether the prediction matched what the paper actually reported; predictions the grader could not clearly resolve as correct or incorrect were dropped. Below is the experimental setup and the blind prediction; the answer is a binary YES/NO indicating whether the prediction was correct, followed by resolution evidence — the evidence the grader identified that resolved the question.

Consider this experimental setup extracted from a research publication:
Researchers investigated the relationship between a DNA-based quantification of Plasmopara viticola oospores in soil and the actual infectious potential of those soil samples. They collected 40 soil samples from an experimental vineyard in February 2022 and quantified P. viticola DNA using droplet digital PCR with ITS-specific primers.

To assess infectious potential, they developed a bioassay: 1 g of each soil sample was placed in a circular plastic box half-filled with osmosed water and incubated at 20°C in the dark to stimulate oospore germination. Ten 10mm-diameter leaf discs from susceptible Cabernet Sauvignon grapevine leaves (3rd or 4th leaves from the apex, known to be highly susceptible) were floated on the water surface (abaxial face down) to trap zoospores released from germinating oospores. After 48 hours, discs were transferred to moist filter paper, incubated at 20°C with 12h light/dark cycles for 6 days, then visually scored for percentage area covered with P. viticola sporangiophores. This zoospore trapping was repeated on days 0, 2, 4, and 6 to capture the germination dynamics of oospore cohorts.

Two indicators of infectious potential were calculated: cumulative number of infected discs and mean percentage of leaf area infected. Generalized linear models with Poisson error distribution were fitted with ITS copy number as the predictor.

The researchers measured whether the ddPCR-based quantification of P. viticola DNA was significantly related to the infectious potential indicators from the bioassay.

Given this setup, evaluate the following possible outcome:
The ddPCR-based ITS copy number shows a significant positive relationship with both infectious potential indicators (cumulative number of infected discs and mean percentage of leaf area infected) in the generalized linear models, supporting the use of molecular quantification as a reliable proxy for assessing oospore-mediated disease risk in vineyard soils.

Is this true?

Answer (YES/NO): YES